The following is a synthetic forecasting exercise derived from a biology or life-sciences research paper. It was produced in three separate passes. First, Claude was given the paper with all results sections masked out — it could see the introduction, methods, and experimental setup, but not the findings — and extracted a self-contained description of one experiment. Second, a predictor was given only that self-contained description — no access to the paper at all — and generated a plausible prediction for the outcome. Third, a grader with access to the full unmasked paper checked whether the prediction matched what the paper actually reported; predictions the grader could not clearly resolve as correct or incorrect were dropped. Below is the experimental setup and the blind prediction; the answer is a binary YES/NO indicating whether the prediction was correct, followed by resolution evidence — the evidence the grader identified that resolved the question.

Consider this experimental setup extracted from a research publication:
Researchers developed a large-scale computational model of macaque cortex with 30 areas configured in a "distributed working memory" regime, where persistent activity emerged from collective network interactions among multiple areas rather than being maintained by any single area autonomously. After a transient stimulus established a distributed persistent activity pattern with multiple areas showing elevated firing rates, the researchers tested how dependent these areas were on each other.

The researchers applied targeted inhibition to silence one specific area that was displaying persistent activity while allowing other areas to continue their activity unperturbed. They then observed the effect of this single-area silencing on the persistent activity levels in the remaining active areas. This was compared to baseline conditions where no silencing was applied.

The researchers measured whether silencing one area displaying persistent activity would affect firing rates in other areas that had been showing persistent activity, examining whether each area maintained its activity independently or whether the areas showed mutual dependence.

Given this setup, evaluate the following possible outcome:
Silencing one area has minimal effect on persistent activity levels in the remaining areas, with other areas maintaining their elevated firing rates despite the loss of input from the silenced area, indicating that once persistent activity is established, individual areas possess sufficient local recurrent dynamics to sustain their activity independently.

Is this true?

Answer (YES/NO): NO